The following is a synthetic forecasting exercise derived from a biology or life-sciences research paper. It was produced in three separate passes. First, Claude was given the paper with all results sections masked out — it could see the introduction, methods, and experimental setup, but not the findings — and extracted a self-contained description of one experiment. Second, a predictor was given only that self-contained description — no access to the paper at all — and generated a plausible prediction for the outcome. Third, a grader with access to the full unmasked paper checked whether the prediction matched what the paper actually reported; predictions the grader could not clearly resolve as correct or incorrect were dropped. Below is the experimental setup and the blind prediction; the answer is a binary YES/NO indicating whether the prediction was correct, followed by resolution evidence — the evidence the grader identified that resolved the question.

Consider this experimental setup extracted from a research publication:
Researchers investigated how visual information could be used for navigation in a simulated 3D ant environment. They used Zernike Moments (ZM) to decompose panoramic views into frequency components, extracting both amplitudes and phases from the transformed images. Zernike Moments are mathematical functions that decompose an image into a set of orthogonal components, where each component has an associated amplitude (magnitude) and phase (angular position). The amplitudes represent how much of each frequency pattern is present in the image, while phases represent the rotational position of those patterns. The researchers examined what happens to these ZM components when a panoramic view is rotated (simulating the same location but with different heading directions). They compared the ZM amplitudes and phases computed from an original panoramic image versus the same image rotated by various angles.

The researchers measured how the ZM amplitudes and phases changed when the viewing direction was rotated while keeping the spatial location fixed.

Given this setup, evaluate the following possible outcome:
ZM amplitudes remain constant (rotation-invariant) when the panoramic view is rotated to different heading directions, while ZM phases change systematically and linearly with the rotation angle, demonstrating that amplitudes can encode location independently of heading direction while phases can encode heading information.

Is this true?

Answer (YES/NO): YES